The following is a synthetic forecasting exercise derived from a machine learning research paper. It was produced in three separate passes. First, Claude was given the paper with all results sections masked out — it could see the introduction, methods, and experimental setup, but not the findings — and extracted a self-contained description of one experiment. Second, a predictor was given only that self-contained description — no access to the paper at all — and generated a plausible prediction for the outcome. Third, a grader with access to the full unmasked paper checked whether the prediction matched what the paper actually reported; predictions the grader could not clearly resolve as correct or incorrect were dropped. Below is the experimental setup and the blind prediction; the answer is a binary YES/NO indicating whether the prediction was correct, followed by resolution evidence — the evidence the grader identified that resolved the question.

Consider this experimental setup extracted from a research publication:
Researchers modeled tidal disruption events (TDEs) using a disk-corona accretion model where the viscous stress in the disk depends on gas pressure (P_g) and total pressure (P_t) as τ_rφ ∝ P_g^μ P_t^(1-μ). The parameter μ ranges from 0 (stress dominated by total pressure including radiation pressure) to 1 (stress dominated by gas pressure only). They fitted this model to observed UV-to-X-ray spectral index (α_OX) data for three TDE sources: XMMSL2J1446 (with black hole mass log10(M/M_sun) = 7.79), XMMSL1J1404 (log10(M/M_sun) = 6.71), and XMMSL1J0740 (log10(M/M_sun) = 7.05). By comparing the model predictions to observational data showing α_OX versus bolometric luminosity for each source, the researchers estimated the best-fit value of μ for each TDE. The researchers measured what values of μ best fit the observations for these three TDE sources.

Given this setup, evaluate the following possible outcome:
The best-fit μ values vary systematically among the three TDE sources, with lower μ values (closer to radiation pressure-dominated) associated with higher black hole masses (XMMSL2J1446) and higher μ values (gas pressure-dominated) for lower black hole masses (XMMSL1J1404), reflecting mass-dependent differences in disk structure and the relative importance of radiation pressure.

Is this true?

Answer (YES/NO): NO